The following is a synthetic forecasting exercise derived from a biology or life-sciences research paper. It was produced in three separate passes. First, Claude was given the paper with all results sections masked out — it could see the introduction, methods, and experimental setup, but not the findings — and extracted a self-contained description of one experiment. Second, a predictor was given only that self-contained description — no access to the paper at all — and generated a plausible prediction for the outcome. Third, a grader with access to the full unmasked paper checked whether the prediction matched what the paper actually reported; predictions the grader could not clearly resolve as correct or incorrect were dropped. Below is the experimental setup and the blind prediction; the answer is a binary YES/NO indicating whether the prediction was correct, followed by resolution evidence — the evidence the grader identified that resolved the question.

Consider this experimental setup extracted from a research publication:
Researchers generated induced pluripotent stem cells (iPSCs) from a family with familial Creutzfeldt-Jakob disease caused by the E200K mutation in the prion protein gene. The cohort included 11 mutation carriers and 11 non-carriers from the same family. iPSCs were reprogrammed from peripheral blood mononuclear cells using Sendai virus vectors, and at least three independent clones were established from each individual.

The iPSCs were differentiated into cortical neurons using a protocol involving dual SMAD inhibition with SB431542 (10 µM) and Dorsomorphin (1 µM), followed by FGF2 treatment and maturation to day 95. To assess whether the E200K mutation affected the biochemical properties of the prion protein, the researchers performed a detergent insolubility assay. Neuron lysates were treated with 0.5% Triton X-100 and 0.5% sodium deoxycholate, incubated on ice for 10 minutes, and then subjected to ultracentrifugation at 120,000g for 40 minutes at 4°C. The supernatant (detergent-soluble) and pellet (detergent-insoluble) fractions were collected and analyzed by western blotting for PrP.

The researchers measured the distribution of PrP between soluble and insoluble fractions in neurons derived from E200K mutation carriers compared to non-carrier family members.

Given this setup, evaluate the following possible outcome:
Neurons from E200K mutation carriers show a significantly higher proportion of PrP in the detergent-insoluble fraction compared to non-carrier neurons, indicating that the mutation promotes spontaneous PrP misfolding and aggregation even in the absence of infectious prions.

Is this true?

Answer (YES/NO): NO